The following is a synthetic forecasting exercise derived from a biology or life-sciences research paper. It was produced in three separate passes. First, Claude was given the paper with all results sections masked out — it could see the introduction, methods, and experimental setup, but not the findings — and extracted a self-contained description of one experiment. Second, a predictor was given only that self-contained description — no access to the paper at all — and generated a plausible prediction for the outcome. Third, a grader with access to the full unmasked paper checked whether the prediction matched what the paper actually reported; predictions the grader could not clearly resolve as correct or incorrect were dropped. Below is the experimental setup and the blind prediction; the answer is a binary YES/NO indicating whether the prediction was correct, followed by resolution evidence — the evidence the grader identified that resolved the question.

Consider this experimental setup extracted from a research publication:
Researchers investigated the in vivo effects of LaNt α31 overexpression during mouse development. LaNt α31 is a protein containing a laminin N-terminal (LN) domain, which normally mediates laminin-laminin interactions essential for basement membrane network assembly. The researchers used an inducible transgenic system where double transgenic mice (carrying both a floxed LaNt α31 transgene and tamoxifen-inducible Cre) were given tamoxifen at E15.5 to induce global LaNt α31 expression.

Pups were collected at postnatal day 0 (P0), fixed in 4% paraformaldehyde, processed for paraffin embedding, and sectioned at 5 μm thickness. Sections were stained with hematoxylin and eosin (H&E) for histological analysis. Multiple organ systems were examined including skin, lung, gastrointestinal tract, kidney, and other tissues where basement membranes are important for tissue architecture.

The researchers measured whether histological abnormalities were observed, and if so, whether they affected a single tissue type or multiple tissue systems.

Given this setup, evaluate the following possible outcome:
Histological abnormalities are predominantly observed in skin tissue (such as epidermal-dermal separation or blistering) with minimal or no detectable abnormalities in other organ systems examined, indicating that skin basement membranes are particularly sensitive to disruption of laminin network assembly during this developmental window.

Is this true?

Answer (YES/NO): NO